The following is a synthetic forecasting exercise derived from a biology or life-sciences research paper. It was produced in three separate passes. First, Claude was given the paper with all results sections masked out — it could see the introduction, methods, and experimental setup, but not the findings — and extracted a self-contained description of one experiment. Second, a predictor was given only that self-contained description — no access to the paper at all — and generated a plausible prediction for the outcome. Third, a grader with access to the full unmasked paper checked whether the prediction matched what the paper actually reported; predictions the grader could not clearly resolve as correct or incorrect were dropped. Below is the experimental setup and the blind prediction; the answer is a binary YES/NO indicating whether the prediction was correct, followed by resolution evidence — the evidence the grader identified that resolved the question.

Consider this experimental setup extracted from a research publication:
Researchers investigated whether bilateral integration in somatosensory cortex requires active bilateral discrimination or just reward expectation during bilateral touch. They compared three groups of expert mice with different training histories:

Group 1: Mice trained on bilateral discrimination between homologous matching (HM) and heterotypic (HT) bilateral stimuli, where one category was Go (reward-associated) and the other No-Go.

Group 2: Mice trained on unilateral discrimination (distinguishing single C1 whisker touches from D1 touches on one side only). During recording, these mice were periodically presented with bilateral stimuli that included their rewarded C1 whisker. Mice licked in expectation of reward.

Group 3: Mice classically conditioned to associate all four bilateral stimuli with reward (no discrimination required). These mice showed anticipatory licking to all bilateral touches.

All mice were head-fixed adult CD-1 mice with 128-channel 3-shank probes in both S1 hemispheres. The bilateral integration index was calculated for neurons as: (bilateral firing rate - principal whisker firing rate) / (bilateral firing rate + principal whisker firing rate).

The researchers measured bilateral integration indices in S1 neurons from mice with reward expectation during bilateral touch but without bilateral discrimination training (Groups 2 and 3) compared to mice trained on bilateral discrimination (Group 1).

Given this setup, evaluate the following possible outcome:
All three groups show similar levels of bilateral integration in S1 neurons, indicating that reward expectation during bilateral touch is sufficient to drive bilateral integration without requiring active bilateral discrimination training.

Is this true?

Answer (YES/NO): NO